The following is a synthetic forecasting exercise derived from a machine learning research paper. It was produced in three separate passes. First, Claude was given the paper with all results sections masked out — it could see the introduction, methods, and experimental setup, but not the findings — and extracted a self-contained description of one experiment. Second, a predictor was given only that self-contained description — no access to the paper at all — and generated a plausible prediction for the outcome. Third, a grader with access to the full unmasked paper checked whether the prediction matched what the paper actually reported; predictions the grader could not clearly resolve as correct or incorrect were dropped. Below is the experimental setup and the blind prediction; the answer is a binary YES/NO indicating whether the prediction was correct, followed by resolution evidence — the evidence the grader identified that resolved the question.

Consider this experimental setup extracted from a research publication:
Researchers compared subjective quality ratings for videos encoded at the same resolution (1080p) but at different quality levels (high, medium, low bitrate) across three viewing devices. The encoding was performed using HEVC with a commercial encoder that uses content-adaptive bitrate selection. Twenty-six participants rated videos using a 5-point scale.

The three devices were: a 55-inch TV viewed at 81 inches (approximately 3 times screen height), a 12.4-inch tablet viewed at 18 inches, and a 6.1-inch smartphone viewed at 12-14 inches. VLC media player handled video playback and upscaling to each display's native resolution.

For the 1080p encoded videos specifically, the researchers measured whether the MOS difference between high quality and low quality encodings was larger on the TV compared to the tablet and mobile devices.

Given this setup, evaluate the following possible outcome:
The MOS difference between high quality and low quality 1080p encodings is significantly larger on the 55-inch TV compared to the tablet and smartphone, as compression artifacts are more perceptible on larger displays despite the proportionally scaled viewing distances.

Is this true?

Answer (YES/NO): YES